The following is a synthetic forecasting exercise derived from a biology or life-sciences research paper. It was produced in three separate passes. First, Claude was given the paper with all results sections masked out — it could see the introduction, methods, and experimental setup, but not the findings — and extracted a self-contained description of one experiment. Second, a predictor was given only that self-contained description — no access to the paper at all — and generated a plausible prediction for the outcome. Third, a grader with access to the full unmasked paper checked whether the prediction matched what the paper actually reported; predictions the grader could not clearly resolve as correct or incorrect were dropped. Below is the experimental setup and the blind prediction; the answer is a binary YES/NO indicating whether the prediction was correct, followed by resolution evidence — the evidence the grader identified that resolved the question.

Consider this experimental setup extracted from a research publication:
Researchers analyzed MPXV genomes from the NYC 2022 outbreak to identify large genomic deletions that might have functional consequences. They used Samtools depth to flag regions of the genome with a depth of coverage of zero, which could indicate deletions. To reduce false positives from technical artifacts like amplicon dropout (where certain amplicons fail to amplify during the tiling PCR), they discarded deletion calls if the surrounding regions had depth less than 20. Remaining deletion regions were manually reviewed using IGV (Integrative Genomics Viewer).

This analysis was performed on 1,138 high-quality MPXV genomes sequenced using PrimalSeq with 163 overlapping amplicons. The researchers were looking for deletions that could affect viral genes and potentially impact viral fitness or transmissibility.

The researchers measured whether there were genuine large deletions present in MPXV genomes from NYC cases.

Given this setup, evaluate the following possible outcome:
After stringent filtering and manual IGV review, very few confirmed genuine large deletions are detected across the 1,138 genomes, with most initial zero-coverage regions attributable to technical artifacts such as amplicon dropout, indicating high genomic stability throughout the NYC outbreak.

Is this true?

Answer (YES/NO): YES